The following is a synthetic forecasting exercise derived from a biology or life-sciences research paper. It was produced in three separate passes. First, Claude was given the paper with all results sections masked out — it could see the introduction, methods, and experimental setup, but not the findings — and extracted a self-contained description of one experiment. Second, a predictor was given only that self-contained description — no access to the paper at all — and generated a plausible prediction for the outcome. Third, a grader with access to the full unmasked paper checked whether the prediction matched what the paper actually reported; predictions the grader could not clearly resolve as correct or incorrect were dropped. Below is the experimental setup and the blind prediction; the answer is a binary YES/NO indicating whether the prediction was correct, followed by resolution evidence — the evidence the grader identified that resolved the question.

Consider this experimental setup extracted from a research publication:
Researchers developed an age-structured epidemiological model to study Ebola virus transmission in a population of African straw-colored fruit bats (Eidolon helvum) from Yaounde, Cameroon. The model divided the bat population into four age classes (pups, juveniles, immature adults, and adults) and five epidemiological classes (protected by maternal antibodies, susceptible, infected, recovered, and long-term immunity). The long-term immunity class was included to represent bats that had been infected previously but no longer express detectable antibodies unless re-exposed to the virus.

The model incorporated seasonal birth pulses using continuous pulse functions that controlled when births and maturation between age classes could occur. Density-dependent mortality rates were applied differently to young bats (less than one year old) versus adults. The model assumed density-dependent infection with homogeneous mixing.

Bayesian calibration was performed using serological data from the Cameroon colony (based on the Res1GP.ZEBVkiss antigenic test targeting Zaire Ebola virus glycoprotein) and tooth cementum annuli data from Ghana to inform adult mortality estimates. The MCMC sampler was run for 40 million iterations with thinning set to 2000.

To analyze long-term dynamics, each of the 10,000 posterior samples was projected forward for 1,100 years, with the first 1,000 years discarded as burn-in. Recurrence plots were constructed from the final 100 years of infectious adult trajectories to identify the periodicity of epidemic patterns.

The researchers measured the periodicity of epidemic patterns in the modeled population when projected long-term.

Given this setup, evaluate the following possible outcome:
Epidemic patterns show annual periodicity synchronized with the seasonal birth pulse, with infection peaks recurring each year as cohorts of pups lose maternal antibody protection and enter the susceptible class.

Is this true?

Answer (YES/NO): YES